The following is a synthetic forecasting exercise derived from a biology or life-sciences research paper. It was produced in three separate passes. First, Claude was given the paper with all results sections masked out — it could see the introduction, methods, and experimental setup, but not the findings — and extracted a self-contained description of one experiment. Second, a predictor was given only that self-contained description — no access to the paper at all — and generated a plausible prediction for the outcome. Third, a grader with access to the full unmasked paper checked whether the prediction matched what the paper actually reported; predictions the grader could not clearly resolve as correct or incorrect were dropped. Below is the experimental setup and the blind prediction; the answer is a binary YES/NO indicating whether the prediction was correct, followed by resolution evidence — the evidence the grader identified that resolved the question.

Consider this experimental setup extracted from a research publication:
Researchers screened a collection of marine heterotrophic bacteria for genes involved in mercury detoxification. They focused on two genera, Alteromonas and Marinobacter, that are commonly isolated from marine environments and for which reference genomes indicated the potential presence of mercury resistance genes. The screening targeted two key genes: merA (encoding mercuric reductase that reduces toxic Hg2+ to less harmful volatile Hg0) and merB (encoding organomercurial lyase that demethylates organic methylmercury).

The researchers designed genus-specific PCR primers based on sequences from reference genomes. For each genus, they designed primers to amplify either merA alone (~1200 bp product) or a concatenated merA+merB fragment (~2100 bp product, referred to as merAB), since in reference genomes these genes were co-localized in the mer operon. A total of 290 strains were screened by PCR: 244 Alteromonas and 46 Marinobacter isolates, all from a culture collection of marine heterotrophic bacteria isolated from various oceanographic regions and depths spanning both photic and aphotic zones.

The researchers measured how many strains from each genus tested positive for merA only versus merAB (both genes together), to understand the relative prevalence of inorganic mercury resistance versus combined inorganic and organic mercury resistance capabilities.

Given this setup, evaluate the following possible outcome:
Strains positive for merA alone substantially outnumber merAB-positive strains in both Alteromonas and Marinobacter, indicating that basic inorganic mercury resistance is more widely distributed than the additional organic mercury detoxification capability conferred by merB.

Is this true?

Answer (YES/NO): YES